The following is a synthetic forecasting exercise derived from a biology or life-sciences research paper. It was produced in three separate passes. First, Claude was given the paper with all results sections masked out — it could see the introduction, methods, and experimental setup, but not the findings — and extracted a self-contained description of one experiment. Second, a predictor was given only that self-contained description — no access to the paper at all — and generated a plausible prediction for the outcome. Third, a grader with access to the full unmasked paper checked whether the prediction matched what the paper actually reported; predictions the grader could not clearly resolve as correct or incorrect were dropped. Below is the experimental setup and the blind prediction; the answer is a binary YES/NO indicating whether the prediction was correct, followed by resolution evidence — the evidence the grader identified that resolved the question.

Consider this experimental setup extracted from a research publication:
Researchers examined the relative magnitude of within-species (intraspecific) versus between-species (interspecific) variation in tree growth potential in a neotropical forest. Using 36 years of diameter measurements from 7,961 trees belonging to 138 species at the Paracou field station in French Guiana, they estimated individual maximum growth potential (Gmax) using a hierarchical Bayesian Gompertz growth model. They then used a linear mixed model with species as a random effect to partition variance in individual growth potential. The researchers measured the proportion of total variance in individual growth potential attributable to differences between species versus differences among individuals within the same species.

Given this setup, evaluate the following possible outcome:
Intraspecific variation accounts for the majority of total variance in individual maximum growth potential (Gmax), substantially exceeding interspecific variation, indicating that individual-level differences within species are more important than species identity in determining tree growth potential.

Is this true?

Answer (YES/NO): YES